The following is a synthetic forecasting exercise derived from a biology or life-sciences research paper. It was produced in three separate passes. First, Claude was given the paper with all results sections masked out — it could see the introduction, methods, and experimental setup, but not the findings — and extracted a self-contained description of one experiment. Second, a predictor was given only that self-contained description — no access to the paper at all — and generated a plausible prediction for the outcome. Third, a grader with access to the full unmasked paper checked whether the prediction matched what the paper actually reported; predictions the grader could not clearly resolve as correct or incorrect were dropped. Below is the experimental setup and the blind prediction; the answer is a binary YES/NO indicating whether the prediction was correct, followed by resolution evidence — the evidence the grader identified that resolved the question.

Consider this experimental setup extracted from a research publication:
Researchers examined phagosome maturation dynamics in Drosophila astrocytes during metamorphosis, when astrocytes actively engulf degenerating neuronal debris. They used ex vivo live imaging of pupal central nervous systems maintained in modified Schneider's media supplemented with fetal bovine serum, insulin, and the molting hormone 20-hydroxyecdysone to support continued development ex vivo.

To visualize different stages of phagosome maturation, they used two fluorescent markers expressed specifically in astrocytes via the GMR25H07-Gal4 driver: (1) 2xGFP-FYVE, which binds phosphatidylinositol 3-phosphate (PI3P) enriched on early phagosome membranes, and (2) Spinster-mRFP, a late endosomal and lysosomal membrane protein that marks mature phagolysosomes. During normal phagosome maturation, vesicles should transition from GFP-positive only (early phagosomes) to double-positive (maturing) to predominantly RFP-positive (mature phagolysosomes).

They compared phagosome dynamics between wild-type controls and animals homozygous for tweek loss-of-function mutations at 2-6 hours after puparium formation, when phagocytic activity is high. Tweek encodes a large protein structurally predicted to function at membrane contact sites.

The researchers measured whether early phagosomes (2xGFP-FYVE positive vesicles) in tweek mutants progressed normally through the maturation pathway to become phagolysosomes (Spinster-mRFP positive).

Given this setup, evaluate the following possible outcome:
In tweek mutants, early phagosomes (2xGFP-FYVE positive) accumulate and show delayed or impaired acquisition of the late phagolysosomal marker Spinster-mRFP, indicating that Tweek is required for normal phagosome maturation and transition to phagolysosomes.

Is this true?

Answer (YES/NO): NO